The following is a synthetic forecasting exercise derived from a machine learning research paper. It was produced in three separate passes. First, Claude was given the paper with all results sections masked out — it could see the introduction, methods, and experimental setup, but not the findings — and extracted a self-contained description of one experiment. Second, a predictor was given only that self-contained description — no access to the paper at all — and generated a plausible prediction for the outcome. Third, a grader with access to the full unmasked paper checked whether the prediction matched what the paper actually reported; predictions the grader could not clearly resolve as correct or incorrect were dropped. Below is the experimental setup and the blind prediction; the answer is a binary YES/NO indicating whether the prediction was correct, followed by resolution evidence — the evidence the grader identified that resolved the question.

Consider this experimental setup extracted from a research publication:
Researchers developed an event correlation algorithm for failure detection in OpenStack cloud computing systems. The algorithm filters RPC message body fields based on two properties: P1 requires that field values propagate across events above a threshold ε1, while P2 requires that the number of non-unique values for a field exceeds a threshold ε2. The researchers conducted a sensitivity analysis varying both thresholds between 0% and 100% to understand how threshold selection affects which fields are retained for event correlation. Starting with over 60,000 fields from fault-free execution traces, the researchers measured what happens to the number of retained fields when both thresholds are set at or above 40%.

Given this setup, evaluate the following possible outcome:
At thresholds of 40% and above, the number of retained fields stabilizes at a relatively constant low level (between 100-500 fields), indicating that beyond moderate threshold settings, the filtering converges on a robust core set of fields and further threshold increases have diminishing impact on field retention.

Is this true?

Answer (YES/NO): NO